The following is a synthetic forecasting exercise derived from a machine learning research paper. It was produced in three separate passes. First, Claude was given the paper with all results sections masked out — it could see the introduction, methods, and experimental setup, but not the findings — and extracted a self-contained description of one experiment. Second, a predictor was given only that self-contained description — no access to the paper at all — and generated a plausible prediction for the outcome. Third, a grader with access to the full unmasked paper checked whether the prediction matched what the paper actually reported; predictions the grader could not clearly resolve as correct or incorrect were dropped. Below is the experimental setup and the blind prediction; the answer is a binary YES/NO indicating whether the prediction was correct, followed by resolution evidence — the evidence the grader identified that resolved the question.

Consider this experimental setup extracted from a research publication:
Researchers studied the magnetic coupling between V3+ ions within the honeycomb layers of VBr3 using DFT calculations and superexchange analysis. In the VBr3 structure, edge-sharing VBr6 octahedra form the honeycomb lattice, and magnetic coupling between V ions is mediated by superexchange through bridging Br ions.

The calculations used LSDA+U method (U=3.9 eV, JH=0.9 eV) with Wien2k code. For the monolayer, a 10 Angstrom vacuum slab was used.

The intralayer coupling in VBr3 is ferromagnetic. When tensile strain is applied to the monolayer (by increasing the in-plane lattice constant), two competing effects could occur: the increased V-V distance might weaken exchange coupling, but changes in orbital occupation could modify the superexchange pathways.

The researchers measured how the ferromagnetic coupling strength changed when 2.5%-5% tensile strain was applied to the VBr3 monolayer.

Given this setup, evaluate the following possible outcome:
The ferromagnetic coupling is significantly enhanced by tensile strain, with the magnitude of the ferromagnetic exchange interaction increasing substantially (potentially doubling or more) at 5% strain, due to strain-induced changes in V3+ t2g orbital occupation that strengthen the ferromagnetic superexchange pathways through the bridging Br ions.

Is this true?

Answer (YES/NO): YES